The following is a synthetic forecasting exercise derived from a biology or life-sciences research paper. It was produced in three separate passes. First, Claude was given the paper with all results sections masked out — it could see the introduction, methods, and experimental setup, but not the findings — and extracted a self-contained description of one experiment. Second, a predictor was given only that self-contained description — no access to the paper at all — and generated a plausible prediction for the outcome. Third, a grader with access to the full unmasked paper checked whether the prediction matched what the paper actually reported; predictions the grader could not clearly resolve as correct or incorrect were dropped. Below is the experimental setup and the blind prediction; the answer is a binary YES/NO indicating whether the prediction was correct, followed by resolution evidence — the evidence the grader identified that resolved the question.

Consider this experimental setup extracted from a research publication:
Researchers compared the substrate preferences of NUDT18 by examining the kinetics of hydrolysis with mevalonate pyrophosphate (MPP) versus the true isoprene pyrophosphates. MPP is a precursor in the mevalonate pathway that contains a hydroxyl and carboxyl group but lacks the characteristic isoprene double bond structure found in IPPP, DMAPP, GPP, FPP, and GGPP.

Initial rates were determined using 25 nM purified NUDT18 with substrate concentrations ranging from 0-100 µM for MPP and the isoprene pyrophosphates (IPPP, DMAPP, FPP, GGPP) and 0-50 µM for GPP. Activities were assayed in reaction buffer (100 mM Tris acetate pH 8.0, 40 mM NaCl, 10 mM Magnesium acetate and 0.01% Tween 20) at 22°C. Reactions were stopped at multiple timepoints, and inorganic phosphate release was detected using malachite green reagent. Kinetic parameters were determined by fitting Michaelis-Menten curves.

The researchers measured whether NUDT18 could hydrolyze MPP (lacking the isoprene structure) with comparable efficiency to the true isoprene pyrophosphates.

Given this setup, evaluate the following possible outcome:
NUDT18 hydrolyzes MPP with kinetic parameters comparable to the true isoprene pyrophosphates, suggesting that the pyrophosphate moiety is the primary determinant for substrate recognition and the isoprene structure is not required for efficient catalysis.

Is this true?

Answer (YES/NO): NO